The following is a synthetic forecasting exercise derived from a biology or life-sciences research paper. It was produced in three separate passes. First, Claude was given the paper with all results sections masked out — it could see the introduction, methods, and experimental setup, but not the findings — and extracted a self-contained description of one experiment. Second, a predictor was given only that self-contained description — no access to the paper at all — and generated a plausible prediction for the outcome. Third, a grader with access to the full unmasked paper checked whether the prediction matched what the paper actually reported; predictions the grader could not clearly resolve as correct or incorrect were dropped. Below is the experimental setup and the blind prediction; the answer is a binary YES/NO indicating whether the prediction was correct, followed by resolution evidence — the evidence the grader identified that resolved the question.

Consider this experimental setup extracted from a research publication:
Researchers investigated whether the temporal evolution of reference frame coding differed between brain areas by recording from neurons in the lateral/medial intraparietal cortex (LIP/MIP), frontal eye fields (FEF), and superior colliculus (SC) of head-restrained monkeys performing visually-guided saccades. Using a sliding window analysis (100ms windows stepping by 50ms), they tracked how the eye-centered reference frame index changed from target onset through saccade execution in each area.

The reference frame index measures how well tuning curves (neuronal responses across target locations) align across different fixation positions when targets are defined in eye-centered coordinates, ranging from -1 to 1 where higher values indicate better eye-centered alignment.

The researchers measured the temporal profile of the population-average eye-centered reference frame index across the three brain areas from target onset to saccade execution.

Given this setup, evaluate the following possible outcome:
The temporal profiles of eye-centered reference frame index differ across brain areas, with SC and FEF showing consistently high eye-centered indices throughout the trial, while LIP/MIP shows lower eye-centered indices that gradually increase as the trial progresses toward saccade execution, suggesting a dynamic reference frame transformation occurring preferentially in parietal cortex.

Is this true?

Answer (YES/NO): NO